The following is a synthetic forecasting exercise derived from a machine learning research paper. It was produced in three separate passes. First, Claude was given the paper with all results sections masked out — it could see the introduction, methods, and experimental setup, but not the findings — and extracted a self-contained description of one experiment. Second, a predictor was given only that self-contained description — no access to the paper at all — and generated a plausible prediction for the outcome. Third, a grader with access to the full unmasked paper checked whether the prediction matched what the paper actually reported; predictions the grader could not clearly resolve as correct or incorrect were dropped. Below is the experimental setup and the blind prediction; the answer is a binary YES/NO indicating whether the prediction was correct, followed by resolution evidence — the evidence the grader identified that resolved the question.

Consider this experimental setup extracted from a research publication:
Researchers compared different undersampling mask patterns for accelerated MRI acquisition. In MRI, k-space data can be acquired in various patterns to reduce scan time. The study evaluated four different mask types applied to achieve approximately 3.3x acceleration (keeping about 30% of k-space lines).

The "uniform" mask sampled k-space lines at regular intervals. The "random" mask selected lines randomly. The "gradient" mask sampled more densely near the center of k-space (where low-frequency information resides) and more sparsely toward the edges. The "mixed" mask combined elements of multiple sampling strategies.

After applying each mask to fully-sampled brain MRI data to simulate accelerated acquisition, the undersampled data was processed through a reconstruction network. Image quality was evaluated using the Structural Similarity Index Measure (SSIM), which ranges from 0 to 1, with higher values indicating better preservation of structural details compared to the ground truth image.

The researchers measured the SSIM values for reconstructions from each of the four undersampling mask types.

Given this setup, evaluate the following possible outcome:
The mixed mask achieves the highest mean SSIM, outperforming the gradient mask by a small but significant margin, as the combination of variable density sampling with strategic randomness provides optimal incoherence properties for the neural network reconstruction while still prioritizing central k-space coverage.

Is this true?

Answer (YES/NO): NO